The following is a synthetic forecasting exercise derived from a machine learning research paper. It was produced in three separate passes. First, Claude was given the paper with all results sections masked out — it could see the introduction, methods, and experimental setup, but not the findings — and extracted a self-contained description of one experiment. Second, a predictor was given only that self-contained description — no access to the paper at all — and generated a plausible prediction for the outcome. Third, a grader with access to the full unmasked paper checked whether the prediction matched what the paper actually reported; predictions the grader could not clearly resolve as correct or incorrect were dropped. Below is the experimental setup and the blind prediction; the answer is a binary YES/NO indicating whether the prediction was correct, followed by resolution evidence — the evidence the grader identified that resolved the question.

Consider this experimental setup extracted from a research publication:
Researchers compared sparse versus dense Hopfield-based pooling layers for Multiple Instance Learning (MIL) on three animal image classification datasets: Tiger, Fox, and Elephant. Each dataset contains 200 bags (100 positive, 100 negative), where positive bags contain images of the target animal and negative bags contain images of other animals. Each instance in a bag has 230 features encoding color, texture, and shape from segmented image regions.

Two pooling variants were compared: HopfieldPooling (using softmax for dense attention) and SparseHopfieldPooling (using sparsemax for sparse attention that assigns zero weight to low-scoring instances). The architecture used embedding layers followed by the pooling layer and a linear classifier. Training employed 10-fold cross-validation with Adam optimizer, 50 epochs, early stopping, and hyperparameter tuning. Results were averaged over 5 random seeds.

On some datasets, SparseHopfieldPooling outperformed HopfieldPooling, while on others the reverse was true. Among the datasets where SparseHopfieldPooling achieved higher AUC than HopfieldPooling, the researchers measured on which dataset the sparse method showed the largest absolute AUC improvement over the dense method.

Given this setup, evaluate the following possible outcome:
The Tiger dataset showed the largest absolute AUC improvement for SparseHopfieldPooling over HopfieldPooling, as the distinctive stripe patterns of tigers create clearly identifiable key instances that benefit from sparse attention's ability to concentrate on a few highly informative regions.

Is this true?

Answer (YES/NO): NO